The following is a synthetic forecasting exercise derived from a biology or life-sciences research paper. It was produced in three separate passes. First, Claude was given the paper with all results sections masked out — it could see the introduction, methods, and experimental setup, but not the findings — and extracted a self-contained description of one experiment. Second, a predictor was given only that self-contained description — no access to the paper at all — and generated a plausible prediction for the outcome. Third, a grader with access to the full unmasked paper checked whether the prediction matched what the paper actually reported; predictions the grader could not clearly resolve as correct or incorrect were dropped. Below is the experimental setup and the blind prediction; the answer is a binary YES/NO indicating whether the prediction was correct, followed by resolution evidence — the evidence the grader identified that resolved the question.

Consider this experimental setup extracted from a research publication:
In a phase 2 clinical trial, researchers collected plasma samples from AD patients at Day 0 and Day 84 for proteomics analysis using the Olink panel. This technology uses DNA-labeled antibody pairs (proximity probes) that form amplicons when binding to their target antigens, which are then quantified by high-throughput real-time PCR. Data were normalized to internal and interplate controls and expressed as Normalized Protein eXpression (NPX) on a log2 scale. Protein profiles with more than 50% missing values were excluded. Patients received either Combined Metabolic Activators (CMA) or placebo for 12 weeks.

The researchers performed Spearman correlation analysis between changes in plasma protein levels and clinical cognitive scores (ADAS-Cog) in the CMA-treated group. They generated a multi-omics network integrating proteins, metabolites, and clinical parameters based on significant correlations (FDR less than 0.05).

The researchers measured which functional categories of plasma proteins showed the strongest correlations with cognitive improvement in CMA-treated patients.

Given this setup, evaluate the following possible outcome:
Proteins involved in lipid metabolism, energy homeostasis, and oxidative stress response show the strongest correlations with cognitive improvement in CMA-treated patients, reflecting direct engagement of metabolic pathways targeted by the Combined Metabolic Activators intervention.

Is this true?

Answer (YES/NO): NO